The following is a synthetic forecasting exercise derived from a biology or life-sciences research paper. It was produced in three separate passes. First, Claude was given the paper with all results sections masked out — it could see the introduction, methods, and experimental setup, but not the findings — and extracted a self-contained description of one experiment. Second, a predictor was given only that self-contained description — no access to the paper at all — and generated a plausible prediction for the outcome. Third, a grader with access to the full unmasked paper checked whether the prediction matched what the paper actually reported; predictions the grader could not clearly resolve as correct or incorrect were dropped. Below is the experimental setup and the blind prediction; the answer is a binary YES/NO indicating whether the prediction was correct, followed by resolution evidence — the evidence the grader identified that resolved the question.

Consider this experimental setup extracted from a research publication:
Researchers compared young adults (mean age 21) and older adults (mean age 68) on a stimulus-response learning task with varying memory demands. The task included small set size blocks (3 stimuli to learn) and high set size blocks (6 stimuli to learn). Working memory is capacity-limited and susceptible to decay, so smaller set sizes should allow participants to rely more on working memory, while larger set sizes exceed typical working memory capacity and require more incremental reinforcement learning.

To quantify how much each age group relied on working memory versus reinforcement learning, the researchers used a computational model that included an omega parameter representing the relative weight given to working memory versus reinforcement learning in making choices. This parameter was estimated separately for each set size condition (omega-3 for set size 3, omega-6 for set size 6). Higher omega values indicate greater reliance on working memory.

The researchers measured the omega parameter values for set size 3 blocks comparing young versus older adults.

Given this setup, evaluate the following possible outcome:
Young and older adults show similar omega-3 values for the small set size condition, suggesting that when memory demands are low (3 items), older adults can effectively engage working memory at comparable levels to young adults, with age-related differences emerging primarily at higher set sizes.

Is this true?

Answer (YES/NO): YES